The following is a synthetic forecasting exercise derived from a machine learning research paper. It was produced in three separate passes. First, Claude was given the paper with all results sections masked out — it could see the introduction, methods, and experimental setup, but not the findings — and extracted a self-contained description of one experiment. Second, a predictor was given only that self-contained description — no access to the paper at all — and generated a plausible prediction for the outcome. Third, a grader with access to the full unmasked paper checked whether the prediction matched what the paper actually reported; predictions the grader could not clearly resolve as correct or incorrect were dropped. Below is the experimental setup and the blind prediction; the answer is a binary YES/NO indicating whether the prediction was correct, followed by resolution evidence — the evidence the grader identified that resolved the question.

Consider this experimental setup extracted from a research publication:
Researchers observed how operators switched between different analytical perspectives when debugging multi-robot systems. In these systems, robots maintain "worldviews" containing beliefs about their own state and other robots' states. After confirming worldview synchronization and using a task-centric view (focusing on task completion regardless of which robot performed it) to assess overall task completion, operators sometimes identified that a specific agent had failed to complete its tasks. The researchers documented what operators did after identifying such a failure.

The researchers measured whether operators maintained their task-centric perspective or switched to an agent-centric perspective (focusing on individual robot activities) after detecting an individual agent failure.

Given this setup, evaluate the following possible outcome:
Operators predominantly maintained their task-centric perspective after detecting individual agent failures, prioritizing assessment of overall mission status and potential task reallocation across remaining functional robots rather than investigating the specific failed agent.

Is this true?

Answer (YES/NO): NO